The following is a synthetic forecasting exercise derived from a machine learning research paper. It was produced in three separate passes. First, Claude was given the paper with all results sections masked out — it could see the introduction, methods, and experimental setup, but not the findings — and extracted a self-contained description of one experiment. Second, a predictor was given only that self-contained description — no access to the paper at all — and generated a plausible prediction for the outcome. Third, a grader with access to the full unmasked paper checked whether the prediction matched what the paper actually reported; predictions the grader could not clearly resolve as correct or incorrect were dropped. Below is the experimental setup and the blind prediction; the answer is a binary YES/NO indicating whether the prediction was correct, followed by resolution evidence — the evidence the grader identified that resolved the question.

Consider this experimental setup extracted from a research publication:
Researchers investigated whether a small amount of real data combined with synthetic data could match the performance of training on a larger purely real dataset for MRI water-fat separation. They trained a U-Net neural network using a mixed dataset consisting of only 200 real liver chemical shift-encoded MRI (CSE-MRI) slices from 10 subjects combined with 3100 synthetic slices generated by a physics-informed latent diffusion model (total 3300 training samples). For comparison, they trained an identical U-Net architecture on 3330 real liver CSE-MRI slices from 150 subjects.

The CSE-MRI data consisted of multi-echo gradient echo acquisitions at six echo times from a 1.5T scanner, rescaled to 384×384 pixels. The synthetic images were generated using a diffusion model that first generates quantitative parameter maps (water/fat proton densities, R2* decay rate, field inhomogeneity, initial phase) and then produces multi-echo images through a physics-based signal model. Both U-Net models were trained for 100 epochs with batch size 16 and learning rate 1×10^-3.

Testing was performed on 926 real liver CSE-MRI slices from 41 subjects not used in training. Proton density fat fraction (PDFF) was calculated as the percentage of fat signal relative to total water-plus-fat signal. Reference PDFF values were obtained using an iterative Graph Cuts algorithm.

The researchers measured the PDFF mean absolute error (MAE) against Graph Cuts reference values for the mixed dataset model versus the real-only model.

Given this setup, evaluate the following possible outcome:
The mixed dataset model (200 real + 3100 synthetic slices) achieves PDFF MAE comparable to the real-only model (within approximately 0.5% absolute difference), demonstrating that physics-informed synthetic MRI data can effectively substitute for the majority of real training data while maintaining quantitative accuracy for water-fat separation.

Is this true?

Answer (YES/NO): NO